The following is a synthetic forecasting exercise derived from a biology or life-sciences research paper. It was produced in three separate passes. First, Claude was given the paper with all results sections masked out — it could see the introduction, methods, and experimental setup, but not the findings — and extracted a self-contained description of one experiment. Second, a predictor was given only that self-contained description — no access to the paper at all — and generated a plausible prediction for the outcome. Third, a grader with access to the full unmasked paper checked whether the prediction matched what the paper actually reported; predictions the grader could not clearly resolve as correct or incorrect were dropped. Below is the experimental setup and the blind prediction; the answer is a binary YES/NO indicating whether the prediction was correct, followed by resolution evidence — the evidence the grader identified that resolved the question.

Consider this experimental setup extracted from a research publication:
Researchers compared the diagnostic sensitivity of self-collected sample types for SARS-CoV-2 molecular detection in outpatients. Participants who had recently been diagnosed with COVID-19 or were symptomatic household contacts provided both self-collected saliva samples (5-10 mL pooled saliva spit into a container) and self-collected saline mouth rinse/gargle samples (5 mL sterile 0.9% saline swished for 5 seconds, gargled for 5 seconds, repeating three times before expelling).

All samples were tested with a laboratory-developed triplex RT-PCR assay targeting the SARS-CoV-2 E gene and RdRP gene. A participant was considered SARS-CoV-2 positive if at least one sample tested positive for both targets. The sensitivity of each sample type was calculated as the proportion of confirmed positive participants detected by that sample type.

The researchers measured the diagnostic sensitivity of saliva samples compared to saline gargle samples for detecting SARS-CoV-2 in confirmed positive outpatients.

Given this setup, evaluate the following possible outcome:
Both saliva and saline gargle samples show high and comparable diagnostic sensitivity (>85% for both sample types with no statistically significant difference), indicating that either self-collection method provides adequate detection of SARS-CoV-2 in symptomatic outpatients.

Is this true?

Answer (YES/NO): NO